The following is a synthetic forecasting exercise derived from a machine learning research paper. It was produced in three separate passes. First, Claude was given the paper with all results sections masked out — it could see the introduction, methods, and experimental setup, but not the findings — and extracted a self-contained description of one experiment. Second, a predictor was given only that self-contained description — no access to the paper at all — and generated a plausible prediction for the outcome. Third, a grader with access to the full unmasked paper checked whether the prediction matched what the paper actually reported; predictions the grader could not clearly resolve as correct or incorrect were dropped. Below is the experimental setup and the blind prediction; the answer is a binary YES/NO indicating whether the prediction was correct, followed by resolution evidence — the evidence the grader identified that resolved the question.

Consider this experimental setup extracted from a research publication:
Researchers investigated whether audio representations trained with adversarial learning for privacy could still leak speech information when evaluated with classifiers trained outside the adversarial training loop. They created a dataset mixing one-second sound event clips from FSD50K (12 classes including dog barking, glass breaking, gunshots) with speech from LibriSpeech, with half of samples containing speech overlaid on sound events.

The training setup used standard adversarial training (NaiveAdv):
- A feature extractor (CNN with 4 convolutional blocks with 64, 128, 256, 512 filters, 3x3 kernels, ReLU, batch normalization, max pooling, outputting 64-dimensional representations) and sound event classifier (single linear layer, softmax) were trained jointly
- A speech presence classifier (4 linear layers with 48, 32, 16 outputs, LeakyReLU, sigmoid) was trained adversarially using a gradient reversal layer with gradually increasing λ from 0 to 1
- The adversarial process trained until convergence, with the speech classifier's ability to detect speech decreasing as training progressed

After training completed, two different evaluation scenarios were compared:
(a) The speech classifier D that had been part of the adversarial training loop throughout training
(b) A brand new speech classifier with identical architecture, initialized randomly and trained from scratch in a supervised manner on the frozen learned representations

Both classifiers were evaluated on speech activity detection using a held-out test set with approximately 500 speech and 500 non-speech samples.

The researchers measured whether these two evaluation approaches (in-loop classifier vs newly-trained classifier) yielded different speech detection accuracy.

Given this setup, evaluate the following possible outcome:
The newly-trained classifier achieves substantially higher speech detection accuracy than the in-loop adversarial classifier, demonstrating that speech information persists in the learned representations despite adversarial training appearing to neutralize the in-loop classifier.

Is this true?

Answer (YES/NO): YES